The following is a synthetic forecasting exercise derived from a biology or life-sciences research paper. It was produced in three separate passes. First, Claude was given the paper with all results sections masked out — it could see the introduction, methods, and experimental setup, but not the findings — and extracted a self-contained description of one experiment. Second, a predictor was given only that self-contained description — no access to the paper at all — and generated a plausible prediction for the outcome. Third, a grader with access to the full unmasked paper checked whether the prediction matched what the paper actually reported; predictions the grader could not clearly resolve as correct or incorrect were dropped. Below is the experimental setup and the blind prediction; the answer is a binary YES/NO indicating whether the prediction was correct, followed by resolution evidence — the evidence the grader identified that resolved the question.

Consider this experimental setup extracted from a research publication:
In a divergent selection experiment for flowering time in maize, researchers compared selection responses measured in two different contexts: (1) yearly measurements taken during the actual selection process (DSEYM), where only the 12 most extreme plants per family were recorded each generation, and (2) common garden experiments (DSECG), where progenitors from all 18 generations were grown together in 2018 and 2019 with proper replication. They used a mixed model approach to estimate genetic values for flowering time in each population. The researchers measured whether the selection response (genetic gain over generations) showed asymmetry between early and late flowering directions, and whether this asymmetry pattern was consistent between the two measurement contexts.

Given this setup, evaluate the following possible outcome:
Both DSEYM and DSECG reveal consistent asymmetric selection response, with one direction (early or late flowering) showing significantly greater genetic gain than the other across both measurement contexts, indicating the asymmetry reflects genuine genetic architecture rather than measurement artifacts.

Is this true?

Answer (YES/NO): YES